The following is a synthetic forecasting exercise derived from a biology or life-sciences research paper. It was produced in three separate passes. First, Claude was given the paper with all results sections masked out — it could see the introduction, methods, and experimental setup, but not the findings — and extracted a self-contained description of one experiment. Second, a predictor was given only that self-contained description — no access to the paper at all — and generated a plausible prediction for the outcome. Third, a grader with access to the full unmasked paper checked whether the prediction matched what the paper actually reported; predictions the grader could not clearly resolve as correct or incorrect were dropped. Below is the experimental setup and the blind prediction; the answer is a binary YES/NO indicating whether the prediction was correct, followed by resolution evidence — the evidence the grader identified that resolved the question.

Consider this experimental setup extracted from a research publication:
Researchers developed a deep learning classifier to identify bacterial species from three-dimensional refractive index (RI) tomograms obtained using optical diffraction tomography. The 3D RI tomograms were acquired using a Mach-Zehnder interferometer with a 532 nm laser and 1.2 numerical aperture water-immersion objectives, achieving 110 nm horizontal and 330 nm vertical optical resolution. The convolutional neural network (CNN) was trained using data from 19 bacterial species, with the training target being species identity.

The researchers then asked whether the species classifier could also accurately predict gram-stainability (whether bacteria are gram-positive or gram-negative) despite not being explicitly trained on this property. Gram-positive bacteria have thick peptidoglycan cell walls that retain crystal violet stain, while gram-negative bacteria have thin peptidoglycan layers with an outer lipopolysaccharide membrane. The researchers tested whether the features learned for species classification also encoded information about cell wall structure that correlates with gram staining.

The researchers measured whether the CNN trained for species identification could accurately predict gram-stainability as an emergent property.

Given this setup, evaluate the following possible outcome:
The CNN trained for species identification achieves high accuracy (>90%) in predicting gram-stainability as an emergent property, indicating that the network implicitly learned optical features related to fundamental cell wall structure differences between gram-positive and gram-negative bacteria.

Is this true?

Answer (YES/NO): YES